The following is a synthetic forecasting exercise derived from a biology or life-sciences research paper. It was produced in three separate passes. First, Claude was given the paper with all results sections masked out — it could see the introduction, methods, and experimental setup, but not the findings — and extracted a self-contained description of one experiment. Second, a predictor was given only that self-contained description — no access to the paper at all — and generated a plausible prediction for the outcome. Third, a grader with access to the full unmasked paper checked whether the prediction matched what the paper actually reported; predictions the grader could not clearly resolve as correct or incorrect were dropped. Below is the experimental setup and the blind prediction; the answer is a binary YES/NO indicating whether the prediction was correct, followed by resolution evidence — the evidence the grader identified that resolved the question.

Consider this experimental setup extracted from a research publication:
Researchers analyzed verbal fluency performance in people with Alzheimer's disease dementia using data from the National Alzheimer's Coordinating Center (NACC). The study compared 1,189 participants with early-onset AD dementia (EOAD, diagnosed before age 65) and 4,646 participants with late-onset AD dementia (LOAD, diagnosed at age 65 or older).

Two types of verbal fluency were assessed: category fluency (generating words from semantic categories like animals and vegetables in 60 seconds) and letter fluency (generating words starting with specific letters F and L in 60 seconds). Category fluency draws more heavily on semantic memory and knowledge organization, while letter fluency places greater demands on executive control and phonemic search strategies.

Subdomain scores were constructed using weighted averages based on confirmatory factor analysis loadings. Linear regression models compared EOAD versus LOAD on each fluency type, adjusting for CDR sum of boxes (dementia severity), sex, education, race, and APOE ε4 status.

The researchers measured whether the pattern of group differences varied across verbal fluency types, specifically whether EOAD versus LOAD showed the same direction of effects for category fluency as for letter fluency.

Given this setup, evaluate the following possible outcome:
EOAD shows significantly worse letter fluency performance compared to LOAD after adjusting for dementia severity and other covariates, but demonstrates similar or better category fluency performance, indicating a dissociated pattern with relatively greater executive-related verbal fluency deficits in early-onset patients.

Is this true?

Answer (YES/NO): NO